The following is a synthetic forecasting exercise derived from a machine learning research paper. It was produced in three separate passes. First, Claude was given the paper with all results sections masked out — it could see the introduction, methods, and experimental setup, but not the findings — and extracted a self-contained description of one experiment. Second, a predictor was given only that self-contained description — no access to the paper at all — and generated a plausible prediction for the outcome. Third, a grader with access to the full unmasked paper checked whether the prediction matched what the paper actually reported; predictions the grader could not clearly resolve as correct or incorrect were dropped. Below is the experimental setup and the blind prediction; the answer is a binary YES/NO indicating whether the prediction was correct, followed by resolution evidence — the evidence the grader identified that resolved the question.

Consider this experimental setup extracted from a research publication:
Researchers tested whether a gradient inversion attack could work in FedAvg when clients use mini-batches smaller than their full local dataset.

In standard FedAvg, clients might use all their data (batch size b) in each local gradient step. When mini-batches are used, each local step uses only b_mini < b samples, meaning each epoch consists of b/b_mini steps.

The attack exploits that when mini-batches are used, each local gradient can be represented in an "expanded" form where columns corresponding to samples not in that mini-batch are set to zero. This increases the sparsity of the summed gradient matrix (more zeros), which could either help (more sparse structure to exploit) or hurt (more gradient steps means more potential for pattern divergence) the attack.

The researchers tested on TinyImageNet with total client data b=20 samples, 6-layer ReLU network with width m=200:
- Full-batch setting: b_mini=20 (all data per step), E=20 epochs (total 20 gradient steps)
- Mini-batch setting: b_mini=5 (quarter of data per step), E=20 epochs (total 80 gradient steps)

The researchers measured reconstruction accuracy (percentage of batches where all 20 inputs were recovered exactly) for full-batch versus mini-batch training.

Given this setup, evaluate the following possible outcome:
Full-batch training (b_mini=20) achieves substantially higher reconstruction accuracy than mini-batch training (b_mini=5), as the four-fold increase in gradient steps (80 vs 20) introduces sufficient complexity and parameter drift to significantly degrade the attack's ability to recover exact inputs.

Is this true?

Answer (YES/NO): NO